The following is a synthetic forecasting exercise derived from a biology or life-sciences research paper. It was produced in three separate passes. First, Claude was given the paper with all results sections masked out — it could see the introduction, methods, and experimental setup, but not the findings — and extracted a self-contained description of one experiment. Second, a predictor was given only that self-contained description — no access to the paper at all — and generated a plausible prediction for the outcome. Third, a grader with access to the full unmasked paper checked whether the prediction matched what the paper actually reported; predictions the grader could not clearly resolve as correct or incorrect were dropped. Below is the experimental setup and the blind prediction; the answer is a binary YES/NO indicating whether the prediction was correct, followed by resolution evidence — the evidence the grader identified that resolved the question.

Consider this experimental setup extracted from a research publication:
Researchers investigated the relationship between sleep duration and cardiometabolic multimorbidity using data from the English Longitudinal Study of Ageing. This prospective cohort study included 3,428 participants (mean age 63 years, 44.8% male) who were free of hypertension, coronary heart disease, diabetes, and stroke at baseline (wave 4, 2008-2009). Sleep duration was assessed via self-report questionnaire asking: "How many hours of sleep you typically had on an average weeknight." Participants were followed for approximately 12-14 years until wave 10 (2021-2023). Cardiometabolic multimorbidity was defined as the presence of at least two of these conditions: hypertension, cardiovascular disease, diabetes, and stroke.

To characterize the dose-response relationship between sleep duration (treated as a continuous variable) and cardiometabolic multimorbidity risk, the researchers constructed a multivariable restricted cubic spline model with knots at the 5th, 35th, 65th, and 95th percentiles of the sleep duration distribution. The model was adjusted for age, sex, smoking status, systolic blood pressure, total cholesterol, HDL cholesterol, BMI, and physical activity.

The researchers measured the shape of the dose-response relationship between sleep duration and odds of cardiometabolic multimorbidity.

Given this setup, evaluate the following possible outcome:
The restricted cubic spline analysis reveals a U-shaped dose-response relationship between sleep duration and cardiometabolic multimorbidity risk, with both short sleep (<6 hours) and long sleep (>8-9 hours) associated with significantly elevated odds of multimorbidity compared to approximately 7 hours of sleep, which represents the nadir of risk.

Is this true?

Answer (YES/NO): NO